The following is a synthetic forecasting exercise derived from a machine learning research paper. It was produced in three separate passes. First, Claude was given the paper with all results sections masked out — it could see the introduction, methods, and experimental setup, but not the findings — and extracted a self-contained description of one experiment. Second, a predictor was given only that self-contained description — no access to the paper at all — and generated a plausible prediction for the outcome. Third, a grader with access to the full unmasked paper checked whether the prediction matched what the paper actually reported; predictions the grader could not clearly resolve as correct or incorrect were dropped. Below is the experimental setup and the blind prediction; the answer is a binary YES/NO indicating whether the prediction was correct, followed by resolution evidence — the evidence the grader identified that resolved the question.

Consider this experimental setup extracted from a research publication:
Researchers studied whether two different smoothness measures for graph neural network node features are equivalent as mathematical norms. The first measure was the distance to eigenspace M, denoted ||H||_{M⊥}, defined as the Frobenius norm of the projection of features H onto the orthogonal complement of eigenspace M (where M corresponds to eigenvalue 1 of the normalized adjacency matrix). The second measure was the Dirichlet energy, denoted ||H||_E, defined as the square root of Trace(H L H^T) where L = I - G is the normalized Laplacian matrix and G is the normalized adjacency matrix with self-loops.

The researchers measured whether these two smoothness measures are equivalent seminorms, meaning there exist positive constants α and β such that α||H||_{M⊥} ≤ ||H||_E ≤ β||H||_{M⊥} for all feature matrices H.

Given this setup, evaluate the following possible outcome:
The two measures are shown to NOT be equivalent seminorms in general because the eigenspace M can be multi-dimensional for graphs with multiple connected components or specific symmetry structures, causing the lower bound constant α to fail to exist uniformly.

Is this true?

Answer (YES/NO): NO